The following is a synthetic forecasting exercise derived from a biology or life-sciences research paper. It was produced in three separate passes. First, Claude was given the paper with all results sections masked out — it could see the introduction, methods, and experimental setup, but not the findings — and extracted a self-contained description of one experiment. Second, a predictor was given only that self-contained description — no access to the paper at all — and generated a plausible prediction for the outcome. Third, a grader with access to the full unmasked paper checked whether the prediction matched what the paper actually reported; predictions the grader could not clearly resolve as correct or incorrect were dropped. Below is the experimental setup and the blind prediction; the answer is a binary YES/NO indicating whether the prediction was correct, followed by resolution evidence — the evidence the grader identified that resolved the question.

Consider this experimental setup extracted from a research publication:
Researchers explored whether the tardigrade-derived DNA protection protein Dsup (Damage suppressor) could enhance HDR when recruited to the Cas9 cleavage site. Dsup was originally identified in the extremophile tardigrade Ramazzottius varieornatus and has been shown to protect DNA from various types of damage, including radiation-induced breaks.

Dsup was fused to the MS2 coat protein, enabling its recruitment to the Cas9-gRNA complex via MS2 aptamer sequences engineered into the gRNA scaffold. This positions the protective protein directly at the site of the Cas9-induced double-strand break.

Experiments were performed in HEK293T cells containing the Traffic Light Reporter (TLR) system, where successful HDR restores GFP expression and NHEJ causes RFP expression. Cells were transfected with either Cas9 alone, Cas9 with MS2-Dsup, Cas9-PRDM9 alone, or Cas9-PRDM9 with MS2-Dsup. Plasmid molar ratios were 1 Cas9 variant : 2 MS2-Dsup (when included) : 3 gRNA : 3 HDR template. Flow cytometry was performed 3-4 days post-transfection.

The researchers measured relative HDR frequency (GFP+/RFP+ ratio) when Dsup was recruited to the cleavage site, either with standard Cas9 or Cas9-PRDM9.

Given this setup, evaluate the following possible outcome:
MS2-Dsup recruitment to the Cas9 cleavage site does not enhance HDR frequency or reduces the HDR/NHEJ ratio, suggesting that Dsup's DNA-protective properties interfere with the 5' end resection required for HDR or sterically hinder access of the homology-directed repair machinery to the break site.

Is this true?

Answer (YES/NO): NO